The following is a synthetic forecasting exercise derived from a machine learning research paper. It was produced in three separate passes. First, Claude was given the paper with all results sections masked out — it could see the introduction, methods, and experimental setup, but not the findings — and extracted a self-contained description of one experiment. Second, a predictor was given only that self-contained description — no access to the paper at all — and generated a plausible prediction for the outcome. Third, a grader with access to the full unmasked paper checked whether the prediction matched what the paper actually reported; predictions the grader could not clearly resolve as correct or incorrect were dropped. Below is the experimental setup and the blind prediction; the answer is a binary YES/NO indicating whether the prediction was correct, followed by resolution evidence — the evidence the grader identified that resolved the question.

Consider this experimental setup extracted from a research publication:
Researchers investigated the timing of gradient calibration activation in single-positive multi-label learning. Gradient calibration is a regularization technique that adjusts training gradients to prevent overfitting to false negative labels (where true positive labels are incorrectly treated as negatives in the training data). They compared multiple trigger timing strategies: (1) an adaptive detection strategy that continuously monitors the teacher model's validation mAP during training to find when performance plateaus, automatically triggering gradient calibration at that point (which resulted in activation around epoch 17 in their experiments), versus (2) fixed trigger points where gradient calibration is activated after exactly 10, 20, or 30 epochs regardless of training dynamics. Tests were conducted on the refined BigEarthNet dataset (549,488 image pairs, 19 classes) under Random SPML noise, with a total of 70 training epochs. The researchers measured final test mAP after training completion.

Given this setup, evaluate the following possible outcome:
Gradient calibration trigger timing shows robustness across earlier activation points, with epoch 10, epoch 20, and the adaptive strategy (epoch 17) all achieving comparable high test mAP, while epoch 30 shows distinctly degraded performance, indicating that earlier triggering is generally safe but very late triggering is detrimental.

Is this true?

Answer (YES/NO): NO